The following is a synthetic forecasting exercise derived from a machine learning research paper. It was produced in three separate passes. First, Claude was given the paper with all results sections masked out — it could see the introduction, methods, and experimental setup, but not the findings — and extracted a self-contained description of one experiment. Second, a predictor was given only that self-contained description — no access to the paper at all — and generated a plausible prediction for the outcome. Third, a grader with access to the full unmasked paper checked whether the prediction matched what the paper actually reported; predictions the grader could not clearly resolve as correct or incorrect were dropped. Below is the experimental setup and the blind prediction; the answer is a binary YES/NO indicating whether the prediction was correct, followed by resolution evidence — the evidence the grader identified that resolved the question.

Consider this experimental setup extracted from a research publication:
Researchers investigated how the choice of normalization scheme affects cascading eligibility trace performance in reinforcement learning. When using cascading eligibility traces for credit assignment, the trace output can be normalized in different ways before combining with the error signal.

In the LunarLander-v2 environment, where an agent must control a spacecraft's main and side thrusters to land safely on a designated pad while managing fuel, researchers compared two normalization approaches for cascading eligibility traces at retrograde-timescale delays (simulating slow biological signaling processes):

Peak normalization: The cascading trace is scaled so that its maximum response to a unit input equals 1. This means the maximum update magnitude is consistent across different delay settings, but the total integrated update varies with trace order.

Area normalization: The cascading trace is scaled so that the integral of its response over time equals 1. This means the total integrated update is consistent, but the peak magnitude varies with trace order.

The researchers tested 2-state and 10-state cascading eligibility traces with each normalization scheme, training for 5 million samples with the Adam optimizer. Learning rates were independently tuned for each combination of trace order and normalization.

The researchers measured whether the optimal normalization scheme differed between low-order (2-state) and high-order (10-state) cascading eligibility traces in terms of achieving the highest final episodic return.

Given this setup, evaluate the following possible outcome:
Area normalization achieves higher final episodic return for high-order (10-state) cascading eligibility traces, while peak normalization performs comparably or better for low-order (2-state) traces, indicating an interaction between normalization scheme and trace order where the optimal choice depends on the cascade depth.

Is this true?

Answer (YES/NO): NO